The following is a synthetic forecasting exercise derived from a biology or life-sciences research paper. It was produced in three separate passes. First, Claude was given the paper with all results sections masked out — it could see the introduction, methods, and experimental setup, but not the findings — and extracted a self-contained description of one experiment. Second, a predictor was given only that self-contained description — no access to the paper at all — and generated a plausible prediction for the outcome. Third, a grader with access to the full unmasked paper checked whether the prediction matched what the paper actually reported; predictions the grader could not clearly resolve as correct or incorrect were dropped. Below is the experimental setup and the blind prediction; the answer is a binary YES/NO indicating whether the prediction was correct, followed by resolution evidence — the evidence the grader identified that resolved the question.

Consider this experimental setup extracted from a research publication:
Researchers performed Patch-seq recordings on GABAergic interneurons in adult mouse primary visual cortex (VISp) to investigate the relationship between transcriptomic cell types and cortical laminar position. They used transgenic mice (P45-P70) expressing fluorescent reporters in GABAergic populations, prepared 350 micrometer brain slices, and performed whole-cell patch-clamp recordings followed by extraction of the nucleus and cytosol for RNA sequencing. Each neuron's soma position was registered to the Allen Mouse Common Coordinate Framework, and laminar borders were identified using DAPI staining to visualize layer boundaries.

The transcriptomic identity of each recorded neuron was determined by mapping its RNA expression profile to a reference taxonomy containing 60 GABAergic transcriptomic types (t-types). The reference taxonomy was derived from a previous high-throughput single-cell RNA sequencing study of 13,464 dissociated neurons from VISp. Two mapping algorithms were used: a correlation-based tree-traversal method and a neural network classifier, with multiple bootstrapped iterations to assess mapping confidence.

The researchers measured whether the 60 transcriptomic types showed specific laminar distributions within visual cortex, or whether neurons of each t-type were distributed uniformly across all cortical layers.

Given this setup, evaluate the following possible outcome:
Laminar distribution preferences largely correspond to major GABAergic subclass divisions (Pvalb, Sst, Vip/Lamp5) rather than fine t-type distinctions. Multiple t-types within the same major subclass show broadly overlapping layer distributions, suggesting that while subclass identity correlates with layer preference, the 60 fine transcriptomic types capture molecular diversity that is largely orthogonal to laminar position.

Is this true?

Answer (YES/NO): NO